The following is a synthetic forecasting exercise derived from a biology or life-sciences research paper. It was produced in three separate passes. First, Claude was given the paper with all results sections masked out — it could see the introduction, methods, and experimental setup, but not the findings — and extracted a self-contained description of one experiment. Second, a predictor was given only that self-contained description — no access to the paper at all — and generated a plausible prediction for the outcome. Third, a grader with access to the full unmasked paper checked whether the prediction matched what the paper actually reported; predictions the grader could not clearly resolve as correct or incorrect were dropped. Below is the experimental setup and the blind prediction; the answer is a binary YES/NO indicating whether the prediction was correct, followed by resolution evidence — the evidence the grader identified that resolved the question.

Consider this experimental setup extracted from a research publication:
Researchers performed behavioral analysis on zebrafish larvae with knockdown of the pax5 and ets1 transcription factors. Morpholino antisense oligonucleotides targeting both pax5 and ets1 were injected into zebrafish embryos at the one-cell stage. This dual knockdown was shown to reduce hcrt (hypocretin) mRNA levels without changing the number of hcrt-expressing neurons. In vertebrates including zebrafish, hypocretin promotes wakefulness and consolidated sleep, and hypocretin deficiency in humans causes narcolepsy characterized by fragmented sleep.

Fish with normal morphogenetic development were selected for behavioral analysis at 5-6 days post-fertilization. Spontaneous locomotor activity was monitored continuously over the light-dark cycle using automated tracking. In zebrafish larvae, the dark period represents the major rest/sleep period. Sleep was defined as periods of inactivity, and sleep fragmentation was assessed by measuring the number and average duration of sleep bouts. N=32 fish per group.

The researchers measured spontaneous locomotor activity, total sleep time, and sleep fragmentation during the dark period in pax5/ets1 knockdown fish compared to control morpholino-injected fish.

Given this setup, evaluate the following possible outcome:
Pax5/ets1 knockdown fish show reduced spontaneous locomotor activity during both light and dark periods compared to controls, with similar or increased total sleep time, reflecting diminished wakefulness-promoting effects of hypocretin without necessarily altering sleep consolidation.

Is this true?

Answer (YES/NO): NO